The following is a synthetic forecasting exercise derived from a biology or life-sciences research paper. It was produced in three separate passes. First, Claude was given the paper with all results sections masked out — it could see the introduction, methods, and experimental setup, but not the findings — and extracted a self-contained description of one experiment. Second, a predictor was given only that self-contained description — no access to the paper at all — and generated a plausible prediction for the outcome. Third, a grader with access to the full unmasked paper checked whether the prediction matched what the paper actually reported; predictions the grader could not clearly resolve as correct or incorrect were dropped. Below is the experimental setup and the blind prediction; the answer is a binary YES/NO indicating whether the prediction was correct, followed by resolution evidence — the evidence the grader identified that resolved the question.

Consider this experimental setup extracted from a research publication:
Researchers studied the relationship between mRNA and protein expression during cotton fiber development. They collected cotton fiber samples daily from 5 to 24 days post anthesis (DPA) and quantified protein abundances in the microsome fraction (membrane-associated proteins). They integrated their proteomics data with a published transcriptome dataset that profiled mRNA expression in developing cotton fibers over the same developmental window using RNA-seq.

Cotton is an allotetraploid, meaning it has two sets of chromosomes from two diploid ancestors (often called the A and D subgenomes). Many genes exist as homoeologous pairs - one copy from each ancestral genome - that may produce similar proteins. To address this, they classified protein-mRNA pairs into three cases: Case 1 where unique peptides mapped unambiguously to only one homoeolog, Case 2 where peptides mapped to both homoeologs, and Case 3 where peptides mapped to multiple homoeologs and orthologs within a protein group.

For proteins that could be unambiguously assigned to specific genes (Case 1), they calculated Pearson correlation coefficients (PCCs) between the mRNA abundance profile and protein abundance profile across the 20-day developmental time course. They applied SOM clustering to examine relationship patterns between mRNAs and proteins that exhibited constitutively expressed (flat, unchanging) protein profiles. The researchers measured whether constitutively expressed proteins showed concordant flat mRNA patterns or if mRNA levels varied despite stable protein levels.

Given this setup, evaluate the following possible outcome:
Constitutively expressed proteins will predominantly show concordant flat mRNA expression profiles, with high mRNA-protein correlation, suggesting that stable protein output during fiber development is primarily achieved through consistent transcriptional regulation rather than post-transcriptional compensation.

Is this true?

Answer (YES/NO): NO